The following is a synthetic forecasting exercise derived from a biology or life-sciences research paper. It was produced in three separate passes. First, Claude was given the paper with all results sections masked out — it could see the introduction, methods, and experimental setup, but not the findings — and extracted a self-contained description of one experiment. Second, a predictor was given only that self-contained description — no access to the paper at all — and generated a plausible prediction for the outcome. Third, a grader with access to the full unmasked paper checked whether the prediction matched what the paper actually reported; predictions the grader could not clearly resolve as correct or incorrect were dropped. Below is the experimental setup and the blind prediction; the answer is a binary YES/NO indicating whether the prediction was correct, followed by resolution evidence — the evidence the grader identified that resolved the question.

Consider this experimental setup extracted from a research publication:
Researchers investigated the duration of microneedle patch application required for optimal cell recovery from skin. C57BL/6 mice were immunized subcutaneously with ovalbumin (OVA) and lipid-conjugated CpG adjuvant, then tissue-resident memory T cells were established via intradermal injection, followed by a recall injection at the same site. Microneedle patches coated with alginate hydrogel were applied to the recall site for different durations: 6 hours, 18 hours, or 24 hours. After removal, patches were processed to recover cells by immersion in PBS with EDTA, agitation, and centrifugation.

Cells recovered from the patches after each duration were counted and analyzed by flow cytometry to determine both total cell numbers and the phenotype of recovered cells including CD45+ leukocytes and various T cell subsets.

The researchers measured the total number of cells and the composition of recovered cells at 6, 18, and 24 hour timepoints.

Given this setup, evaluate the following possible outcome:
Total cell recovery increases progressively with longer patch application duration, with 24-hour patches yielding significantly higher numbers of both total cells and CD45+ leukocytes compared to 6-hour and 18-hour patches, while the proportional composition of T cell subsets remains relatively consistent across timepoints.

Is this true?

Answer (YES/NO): NO